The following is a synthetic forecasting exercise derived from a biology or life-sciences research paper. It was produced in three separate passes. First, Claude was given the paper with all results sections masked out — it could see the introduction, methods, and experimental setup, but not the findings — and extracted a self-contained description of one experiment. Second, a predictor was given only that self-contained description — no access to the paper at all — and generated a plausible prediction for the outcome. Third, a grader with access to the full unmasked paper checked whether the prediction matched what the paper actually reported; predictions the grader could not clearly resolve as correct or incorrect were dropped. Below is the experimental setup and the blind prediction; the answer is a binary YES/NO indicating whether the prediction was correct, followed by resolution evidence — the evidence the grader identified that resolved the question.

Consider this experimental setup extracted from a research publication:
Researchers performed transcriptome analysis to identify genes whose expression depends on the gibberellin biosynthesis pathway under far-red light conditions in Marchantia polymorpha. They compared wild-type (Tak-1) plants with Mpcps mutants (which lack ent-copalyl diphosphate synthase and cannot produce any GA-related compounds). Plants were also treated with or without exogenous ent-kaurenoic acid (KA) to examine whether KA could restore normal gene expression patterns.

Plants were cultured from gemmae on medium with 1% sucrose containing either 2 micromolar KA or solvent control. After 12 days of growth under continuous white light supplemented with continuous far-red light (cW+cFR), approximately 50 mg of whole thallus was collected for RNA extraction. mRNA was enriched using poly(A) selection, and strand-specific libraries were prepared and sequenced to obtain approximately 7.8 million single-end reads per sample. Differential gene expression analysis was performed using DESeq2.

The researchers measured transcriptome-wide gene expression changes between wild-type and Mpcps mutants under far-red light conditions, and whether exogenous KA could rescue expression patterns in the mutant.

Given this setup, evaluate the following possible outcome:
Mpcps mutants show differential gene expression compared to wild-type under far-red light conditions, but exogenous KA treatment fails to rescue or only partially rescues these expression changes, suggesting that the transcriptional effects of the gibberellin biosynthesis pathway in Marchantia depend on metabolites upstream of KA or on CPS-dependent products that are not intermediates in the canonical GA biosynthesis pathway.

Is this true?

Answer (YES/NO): NO